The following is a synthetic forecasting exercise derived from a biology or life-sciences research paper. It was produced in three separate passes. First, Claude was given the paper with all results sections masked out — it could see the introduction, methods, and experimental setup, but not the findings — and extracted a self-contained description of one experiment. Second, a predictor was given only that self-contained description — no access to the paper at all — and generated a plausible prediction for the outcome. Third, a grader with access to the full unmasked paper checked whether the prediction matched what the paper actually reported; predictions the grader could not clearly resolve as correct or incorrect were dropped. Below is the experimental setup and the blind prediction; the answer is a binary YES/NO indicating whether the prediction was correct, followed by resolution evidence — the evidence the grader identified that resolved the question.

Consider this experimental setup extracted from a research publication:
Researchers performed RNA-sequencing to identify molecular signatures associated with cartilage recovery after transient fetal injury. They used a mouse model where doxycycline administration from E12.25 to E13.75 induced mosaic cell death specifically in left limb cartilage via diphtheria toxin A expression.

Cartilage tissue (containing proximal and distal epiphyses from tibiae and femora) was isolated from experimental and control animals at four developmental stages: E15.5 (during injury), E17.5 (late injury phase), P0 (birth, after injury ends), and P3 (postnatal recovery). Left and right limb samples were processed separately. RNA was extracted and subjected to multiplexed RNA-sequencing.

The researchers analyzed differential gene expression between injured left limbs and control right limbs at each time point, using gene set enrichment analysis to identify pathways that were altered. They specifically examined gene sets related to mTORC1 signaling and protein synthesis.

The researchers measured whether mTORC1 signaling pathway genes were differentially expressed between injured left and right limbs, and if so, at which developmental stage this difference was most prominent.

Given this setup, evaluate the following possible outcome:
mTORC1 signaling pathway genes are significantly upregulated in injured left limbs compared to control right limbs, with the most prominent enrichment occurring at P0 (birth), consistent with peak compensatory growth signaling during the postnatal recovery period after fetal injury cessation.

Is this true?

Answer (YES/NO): NO